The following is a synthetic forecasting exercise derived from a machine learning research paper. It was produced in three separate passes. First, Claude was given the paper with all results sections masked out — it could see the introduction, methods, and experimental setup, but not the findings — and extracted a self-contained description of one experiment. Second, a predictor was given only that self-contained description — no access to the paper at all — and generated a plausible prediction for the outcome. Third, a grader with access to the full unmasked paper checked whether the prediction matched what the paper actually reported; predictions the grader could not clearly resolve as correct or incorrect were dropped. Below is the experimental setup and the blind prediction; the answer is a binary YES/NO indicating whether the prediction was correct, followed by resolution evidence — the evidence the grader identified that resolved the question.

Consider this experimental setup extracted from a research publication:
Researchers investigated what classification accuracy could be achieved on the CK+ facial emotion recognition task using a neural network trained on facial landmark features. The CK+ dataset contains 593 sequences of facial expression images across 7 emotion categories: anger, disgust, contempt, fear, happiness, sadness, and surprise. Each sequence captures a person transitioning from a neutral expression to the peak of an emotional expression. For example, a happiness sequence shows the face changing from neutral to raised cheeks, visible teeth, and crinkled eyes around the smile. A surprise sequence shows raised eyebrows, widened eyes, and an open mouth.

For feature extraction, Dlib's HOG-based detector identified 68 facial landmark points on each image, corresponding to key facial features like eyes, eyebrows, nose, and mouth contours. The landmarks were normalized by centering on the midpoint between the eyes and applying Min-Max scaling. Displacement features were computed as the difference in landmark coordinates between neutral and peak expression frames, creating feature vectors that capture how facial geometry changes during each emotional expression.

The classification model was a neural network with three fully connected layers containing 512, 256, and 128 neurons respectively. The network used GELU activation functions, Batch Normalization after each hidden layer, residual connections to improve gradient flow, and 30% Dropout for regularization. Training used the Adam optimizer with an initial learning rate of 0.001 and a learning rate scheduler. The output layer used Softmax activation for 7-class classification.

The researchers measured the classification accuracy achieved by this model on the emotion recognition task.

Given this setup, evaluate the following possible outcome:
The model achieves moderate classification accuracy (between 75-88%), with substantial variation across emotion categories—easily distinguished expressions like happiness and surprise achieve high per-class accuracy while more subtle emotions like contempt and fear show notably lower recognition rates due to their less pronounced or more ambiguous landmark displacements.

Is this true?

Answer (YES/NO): NO